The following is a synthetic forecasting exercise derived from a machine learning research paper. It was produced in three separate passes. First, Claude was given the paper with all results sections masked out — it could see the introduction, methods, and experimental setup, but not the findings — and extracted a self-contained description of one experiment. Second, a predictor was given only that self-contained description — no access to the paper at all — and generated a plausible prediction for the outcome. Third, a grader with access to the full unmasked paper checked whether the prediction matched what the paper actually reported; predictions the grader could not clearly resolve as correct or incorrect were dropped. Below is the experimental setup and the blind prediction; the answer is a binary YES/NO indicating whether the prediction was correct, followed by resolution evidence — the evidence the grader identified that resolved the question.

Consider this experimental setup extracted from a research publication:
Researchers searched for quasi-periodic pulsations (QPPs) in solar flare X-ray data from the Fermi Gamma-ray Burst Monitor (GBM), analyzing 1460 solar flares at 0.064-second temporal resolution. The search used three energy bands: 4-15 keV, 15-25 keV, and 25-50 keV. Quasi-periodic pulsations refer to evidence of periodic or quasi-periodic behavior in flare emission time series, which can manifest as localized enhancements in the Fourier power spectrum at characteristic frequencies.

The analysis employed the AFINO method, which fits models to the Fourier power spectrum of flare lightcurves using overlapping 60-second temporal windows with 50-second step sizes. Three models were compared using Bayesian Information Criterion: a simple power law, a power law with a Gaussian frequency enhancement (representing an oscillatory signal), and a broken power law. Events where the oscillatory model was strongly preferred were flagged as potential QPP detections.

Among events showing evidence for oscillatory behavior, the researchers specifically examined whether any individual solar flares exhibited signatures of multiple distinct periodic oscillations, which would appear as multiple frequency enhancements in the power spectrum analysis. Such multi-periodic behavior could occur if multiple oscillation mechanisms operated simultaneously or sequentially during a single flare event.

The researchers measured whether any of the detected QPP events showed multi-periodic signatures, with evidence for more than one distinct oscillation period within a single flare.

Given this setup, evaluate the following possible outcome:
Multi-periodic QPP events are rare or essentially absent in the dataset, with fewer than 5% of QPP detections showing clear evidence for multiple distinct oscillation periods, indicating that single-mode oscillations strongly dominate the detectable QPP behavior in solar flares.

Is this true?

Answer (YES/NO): NO